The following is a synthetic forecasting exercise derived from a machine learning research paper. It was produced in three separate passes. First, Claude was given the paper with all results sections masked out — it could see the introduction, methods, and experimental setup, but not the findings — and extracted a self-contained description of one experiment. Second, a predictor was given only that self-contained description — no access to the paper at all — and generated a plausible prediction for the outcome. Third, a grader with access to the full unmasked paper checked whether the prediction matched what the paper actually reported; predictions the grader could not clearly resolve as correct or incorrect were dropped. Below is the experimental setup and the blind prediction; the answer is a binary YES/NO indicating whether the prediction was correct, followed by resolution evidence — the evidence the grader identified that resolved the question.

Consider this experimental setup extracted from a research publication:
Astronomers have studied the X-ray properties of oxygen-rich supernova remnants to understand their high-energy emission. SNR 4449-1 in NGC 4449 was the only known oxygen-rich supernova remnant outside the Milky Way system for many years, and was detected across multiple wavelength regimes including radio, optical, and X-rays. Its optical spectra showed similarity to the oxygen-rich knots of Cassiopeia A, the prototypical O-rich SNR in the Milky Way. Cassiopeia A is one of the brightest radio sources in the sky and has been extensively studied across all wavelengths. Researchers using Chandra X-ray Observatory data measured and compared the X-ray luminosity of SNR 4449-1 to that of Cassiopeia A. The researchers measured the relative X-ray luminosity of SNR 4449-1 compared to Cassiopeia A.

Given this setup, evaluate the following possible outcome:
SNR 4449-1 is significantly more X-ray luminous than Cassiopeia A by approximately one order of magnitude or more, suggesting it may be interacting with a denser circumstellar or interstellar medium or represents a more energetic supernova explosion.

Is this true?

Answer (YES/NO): YES